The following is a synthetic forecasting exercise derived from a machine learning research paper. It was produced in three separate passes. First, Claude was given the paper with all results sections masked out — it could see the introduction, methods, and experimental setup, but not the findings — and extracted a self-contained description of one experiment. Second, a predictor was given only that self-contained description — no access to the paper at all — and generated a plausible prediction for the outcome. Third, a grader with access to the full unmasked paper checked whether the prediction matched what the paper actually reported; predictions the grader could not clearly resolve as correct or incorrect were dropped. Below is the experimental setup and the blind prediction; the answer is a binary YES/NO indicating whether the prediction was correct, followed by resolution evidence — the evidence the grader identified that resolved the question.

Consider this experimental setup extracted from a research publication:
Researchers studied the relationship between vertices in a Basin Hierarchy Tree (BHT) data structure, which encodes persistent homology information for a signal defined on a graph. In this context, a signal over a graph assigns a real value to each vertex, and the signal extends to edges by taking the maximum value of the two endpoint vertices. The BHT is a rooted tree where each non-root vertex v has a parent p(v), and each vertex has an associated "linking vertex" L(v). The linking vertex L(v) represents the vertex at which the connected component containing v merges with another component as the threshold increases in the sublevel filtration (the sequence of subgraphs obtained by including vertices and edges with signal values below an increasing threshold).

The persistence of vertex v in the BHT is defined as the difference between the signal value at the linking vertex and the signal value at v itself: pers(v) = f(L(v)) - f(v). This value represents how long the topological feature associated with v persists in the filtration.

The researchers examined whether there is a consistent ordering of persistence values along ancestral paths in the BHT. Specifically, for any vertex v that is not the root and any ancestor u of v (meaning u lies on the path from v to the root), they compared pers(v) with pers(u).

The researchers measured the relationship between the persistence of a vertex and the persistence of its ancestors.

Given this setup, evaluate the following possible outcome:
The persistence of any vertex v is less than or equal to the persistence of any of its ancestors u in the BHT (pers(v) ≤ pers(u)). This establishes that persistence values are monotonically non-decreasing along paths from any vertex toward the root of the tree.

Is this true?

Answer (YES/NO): YES